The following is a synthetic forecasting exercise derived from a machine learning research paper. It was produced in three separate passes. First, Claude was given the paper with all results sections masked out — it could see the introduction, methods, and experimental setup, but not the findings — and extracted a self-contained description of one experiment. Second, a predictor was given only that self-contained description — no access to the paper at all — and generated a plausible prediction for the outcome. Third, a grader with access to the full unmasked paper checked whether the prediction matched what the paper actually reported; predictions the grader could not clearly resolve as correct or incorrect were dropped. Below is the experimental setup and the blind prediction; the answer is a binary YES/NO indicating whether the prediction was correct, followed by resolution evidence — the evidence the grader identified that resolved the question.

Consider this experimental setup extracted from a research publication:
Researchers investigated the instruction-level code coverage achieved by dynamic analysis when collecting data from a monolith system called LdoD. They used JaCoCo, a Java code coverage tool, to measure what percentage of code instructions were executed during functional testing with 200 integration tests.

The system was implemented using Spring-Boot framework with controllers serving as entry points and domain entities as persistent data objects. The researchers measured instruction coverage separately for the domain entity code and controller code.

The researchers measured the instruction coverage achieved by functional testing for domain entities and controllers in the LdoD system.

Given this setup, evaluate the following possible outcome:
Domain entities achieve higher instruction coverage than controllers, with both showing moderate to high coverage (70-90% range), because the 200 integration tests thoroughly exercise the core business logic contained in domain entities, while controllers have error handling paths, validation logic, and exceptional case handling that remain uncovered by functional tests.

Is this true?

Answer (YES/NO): NO